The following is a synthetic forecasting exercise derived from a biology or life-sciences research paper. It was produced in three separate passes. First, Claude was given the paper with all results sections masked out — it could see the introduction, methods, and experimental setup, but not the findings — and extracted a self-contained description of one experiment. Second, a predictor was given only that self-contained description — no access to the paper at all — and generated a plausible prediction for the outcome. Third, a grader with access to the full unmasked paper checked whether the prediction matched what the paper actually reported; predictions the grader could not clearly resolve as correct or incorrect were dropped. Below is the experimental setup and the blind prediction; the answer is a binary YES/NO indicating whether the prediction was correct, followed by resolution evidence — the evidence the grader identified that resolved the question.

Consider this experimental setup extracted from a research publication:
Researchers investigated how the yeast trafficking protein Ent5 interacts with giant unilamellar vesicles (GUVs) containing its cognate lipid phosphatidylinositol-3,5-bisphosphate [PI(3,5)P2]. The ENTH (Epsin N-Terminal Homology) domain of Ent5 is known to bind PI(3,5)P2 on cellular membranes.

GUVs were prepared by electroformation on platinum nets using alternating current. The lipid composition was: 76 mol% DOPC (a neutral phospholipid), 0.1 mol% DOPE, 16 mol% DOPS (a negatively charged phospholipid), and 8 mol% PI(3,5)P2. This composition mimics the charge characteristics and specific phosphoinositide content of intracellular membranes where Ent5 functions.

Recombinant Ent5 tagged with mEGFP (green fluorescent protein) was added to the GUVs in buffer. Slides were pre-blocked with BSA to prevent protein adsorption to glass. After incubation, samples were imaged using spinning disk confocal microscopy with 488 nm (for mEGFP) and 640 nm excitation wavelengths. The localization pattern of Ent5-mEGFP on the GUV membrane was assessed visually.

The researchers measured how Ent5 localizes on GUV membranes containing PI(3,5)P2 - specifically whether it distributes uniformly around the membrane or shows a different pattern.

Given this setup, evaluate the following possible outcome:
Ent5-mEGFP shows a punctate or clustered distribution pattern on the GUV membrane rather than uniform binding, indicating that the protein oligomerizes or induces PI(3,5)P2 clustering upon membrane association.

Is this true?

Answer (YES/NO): NO